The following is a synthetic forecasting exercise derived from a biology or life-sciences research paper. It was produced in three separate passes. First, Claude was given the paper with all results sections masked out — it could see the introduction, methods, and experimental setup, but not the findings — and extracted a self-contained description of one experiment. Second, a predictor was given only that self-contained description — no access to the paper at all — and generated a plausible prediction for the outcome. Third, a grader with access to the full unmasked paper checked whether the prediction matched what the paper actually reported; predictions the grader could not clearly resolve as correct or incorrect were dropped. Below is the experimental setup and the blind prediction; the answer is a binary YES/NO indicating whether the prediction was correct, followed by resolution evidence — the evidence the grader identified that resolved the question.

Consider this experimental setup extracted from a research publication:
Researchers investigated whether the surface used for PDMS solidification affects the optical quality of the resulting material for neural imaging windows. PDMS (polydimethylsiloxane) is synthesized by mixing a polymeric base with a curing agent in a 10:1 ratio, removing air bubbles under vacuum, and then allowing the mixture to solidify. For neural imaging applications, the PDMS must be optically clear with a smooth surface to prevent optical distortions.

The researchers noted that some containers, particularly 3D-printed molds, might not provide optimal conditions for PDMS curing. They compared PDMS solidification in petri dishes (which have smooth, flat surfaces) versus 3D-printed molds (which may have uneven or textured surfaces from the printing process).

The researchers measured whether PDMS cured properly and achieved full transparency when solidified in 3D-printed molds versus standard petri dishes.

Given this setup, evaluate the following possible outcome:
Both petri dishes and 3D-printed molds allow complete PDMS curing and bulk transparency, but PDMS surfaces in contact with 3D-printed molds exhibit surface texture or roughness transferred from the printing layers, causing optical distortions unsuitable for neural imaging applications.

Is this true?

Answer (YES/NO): NO